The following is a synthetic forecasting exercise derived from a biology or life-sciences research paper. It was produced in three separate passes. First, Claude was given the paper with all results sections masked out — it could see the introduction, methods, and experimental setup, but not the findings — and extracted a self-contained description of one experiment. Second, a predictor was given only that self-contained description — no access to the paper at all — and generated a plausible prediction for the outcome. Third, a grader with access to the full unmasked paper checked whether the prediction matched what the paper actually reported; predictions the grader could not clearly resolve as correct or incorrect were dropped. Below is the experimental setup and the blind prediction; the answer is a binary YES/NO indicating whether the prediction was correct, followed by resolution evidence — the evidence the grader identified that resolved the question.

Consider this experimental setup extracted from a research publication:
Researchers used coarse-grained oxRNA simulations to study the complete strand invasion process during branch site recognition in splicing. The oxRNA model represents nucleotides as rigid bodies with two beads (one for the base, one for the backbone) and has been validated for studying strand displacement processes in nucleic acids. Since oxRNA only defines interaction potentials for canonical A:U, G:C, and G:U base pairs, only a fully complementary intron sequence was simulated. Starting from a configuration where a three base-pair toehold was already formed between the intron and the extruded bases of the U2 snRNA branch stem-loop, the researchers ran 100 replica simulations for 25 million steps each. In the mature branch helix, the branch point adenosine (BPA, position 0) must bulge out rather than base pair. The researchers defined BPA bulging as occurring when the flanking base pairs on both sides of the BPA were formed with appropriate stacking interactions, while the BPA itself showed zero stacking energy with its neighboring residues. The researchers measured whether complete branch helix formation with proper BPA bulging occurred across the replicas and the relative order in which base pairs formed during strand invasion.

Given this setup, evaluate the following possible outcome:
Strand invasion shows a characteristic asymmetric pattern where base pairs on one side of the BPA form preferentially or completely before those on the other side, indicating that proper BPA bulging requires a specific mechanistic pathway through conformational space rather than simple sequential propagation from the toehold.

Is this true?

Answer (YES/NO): NO